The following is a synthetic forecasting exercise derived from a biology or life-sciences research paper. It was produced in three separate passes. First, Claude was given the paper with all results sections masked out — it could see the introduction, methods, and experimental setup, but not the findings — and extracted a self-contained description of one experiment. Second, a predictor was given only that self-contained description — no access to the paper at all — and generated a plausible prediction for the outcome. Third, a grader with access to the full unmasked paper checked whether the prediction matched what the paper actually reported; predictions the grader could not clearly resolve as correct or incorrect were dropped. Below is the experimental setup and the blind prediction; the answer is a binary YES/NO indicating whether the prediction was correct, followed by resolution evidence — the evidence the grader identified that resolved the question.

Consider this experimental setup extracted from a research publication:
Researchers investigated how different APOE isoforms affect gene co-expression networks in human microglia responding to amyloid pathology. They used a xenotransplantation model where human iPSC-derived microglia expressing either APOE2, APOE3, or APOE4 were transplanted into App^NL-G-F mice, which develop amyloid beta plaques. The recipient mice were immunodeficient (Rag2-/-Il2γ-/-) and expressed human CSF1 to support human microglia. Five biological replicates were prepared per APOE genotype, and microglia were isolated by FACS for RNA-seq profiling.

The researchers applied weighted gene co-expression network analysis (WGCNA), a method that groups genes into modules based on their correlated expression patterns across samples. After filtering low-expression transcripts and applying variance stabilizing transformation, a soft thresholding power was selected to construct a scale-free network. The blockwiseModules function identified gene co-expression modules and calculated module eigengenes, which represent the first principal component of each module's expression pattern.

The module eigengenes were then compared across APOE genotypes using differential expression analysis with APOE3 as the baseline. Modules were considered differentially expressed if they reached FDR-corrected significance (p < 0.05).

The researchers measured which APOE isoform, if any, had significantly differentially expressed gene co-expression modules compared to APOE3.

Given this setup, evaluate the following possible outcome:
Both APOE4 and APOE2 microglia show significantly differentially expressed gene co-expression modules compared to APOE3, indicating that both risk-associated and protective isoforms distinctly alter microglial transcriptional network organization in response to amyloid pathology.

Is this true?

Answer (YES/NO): NO